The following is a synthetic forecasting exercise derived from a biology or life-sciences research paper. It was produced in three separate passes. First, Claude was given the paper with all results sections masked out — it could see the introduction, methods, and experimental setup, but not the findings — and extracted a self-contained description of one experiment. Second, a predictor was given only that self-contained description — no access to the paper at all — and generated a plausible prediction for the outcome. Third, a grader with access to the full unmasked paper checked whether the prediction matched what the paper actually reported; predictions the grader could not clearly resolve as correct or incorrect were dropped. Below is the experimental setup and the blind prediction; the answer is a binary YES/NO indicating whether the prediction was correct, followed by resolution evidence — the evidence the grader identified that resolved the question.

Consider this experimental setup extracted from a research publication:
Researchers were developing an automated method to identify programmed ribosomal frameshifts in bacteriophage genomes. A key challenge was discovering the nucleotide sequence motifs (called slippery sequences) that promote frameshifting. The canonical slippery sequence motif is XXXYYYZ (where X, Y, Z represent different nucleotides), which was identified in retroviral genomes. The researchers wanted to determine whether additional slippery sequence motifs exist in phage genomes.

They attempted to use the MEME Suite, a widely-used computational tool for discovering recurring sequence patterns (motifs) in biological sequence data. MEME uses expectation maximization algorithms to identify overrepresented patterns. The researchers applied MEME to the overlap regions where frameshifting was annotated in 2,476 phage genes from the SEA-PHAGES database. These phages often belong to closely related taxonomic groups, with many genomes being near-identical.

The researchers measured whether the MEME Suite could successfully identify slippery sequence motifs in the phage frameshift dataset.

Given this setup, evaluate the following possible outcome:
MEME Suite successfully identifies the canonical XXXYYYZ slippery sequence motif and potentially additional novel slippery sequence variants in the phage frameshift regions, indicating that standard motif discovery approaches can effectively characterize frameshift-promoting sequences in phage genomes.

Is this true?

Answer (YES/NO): NO